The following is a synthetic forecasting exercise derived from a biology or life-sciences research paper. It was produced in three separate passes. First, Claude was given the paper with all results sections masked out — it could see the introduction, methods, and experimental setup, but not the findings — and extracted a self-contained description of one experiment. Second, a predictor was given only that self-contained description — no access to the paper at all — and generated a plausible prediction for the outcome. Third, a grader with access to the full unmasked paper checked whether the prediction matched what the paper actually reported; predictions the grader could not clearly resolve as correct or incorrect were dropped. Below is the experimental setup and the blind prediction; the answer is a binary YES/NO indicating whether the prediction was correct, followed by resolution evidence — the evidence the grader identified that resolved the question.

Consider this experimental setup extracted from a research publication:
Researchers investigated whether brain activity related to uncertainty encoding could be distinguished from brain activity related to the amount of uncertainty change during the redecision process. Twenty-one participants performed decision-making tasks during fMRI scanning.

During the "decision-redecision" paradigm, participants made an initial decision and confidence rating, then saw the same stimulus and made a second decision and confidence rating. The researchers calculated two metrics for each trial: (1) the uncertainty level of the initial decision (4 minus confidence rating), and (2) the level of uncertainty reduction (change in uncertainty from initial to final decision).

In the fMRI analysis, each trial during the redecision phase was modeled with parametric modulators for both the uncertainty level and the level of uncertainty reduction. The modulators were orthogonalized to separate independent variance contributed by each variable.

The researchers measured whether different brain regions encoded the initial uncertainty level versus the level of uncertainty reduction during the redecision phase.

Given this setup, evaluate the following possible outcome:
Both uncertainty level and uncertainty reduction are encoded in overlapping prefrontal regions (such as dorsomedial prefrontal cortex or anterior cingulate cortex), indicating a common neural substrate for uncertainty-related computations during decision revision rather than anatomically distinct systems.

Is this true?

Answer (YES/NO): NO